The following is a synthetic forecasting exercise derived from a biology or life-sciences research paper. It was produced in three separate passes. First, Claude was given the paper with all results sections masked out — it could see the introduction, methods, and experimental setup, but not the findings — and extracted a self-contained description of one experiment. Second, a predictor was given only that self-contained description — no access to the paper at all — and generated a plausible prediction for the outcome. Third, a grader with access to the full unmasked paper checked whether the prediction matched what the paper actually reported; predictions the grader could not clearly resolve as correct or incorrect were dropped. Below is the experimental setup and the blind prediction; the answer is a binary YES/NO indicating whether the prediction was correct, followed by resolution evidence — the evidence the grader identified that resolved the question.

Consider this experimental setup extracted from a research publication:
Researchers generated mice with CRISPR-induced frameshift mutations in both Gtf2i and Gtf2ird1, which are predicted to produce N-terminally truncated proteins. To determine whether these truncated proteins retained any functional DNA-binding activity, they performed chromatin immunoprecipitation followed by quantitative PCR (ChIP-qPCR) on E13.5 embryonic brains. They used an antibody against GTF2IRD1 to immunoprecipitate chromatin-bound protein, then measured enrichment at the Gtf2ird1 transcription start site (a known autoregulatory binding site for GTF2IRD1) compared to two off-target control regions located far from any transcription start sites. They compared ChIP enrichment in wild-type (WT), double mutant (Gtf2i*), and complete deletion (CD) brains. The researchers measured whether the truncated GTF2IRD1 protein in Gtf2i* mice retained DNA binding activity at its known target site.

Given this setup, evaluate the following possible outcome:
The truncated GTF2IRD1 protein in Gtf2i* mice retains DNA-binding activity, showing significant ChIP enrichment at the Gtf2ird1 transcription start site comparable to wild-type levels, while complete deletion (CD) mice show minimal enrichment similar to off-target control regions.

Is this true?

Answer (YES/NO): NO